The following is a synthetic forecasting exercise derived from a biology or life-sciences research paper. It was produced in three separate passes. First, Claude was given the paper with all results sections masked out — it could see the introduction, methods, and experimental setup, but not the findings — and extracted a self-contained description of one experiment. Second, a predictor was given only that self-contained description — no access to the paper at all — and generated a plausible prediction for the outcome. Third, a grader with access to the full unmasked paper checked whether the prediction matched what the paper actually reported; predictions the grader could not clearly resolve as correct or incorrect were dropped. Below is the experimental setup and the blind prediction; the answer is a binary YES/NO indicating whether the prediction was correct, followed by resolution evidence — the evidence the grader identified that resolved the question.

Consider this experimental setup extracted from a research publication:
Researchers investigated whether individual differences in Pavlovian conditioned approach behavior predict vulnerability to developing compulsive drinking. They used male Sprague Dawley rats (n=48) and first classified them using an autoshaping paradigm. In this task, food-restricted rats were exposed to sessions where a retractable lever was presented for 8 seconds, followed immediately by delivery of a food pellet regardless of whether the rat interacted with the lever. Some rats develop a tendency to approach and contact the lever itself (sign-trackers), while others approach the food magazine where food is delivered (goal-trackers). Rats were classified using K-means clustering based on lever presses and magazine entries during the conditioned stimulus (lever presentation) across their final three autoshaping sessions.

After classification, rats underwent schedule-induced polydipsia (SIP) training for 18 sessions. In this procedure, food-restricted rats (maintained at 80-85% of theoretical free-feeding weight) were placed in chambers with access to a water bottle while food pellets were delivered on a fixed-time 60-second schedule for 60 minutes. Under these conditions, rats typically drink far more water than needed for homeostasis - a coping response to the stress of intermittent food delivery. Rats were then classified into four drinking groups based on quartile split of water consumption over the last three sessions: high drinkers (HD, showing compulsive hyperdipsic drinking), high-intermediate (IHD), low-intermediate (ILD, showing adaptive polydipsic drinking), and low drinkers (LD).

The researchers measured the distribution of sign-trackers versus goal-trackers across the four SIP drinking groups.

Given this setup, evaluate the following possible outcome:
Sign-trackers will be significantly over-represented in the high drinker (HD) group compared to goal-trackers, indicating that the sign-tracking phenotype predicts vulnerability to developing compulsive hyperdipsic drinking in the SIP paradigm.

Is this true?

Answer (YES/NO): NO